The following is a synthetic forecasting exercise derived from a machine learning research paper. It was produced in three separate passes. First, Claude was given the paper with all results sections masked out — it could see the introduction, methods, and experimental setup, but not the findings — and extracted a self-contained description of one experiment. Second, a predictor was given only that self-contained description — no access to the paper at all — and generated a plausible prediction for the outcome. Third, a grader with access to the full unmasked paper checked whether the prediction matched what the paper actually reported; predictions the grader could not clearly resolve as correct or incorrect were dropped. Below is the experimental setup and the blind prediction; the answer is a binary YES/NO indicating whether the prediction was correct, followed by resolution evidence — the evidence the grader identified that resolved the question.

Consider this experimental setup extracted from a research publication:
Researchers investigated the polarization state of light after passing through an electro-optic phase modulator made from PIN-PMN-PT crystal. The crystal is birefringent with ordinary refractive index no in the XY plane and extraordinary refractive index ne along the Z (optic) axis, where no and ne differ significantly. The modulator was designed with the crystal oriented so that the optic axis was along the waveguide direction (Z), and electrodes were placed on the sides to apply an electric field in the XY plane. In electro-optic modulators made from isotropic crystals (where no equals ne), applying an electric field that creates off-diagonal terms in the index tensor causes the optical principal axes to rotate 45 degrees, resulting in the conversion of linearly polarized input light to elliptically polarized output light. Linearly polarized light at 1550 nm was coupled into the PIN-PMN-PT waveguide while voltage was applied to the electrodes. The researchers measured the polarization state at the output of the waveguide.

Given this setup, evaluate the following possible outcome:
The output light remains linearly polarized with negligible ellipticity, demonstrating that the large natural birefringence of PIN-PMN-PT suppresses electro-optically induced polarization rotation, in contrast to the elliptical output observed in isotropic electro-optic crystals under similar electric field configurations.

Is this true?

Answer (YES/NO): YES